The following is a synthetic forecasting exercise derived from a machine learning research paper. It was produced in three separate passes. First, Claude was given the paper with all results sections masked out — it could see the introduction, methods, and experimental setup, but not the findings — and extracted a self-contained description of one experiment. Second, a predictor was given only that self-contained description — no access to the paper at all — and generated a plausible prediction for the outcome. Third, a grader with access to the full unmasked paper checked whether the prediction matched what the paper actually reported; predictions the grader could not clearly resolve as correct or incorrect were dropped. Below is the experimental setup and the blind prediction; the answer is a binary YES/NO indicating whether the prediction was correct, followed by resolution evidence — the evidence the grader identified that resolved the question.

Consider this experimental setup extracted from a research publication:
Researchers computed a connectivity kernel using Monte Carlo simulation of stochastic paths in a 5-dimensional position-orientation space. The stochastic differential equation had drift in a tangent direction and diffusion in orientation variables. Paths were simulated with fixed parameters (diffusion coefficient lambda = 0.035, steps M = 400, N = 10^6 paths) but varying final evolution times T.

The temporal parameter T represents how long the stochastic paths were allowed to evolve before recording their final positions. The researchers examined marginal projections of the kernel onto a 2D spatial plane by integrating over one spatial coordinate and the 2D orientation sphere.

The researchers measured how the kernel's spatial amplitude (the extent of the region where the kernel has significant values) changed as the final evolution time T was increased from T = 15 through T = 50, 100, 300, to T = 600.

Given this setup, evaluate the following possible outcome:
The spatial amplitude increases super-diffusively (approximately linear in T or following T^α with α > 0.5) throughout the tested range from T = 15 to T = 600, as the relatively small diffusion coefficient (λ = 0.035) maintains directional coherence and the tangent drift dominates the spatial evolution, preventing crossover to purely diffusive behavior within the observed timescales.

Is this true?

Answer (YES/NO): YES